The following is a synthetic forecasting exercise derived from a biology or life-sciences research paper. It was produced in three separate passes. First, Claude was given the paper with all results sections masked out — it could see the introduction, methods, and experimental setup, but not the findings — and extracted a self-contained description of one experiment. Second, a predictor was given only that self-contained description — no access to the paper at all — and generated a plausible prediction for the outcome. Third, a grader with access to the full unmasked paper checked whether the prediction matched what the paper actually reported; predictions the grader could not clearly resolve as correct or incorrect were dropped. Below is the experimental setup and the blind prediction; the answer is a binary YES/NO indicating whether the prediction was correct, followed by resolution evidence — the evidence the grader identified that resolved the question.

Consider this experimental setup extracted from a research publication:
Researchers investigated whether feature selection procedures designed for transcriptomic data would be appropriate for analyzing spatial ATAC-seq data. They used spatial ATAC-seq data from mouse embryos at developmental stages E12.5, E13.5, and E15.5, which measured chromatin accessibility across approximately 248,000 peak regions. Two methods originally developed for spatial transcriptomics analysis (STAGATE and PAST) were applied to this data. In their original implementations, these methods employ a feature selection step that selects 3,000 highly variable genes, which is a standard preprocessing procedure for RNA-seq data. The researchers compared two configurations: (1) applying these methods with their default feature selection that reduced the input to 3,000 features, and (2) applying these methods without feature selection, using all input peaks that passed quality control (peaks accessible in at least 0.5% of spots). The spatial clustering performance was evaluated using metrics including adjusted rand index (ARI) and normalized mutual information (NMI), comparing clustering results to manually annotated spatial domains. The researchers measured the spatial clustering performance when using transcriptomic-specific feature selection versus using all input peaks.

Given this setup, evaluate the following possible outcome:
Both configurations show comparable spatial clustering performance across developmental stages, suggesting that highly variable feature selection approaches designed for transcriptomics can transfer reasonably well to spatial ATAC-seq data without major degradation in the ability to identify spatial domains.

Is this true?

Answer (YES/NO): NO